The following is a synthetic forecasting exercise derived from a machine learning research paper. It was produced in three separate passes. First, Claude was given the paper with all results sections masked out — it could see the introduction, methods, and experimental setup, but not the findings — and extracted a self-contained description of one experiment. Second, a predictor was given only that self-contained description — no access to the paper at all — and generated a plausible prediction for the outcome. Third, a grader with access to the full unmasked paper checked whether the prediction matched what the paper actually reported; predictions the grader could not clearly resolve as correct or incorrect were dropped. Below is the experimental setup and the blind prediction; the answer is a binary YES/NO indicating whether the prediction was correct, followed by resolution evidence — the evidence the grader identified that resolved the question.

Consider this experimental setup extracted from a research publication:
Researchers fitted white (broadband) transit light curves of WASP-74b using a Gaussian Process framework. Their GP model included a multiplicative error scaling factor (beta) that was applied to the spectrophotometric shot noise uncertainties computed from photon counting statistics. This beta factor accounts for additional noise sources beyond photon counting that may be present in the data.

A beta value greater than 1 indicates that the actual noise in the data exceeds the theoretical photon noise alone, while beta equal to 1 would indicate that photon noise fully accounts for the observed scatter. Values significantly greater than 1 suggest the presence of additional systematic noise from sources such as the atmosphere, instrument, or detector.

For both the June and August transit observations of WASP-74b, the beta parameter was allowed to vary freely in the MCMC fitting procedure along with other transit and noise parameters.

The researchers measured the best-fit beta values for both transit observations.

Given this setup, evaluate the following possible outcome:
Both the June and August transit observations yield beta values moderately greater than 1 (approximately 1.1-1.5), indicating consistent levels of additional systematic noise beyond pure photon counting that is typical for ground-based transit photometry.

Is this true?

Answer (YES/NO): NO